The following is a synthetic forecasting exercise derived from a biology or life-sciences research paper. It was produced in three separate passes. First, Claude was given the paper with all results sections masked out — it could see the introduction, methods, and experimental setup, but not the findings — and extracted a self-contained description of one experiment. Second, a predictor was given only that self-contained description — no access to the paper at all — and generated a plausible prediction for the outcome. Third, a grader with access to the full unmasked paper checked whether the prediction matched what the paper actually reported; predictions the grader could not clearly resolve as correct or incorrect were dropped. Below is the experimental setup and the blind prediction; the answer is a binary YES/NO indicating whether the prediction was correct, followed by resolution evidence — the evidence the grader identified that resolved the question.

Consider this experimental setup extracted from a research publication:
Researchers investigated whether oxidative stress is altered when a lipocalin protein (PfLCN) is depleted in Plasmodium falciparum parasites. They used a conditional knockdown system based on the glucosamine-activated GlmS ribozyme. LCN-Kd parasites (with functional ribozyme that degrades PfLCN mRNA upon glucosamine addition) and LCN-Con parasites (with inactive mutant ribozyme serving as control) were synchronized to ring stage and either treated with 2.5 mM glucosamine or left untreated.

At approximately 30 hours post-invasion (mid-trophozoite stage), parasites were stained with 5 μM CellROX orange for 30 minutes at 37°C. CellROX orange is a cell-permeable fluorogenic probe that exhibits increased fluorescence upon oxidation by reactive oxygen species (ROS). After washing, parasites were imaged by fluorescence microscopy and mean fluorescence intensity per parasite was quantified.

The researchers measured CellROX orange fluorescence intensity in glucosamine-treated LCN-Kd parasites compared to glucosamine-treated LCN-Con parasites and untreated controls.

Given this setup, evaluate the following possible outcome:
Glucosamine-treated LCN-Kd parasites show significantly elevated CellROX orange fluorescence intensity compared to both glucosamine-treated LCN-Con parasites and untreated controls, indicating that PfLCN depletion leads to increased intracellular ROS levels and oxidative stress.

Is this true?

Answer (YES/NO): NO